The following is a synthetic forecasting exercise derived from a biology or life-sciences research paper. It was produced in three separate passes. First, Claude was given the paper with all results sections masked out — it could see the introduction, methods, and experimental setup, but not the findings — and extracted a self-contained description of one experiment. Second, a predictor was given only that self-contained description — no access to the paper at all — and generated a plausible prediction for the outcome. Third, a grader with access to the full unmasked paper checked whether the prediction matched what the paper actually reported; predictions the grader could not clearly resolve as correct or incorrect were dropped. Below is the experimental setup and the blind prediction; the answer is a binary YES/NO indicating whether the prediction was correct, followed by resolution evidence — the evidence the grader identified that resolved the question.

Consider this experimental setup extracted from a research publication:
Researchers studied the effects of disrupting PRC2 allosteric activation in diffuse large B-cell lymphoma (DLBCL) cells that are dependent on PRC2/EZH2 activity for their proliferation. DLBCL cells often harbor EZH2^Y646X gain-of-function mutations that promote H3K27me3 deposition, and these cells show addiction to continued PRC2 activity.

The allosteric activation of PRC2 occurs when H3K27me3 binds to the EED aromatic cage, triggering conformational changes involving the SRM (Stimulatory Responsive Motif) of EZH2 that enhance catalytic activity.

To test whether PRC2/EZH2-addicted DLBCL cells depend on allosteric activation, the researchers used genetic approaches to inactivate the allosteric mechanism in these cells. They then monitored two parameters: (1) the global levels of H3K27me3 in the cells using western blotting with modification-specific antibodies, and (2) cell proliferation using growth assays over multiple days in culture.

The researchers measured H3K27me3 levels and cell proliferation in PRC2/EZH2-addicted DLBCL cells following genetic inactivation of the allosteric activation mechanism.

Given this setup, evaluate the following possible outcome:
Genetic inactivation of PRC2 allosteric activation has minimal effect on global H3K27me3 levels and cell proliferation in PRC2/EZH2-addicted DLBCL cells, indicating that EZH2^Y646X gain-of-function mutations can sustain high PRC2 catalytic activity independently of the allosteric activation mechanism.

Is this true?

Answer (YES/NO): NO